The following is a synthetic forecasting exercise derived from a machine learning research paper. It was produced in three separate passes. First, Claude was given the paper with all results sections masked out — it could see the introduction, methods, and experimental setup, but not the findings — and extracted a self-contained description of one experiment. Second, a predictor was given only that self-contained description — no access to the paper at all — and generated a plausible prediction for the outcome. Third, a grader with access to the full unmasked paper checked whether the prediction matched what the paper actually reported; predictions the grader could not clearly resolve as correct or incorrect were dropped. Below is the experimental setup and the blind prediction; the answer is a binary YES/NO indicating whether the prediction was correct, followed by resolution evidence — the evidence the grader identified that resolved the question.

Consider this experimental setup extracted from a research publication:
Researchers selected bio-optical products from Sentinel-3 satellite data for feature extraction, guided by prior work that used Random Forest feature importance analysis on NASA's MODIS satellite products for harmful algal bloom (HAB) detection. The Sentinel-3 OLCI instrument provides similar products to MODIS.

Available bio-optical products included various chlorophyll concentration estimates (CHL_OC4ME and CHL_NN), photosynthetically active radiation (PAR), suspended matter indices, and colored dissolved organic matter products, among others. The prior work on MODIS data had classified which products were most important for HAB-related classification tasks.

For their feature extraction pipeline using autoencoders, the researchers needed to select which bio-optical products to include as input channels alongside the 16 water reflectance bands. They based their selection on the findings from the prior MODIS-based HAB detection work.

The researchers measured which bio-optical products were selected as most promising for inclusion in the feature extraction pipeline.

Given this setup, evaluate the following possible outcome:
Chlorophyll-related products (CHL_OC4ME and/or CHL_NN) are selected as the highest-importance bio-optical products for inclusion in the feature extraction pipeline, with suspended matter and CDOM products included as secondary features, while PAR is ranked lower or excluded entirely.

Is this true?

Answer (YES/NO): NO